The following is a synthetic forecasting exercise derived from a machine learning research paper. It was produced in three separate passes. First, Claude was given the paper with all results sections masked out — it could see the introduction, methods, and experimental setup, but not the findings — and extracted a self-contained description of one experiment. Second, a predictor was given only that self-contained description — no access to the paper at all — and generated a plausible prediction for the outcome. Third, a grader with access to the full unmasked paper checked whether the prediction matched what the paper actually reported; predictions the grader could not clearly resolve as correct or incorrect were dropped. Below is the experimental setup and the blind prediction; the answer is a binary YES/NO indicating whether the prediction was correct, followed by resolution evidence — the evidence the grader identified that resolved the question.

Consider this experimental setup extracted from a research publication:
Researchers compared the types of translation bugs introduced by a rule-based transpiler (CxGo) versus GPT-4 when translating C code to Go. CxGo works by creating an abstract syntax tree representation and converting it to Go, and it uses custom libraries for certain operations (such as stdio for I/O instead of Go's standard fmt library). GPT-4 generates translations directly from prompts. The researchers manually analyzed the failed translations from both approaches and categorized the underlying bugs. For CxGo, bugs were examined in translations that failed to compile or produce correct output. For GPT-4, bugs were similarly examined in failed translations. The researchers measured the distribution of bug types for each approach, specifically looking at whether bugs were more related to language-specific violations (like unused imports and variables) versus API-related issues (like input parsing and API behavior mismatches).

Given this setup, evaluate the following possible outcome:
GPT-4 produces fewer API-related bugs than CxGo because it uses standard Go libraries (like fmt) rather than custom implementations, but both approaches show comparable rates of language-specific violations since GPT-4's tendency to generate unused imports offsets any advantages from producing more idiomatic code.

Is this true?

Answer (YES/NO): NO